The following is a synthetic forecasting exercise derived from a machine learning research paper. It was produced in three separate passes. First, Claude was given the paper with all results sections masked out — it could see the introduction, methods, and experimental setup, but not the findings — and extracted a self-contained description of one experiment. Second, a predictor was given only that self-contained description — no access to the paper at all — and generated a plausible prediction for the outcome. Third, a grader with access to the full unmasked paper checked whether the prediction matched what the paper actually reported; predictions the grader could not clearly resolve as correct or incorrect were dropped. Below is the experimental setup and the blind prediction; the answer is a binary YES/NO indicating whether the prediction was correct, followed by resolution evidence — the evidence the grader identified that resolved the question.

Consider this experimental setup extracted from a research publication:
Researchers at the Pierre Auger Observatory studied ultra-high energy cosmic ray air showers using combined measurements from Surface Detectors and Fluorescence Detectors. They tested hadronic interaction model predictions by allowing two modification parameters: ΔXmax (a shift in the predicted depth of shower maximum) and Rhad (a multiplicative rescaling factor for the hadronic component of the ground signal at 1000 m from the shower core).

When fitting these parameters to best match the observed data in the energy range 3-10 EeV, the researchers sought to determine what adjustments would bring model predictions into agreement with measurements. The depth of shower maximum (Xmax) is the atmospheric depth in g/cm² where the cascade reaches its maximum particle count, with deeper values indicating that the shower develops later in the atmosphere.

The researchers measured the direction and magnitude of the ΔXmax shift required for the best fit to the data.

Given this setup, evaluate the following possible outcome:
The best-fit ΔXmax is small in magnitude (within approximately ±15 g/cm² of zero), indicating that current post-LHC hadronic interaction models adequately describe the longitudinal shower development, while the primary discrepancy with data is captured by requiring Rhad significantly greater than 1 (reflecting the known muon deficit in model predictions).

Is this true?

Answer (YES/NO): NO